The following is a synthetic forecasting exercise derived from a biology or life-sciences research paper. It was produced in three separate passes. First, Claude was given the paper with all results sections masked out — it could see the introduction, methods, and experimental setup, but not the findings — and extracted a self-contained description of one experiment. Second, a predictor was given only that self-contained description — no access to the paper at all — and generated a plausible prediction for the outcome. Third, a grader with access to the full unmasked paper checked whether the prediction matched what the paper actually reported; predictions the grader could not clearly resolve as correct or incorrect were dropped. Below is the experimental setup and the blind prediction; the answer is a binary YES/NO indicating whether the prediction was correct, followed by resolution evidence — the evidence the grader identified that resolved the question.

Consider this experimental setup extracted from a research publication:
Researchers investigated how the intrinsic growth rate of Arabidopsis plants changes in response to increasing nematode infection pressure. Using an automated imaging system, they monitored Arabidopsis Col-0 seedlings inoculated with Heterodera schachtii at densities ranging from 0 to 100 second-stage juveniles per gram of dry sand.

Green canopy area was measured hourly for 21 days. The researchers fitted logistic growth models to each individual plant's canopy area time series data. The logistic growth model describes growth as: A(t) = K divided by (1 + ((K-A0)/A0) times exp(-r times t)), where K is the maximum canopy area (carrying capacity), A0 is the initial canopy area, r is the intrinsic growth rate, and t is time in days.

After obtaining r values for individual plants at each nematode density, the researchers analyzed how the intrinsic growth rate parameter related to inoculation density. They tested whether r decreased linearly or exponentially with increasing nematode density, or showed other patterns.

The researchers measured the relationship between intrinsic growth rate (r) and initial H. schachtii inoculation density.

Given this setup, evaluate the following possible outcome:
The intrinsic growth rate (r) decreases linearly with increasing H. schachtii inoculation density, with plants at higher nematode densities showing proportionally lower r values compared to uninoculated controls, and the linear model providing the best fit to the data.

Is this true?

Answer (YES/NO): NO